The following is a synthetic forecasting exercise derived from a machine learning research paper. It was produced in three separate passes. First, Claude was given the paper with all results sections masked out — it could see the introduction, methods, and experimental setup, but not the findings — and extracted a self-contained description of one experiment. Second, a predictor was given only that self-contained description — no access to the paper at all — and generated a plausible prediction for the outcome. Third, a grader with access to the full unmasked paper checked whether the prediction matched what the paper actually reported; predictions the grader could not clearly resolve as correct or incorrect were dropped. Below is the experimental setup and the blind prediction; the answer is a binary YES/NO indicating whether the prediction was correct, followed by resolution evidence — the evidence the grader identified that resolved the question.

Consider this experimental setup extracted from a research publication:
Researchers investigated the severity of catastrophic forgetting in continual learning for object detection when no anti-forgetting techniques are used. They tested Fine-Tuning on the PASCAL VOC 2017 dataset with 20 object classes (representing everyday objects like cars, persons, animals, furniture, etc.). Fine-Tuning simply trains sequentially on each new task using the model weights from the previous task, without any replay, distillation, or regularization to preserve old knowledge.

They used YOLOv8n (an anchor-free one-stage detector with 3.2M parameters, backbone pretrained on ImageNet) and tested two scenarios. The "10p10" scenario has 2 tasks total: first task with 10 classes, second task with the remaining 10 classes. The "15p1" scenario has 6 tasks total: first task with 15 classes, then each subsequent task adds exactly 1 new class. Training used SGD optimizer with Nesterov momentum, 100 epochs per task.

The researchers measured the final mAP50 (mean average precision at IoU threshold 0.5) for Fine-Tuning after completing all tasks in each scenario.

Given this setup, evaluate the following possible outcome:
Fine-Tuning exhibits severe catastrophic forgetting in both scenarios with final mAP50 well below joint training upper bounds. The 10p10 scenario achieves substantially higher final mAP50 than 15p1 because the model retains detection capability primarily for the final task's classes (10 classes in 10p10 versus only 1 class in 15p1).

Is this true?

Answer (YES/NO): YES